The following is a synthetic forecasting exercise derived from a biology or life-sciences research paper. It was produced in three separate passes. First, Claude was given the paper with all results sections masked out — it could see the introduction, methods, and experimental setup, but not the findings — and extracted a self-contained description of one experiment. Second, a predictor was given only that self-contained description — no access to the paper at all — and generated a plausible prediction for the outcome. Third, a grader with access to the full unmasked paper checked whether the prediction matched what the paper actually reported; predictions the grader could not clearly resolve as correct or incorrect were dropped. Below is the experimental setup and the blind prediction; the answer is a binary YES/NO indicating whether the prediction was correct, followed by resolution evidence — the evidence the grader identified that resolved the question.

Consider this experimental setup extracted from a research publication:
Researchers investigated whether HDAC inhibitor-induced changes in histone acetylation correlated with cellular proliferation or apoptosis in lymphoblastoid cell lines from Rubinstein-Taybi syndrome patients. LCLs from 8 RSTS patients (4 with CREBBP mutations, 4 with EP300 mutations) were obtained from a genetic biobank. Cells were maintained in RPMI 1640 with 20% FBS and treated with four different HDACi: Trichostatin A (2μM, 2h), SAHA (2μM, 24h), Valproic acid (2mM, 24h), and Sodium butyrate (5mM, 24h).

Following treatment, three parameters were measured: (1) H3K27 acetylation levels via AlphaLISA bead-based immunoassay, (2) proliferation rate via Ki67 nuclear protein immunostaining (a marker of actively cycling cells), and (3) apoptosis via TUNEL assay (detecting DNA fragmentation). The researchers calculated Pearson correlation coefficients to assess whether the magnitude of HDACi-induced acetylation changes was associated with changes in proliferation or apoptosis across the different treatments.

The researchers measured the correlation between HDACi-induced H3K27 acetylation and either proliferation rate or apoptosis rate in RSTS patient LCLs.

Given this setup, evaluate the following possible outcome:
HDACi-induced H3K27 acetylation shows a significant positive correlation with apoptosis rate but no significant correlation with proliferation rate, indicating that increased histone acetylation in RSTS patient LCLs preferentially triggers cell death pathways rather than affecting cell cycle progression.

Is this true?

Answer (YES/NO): NO